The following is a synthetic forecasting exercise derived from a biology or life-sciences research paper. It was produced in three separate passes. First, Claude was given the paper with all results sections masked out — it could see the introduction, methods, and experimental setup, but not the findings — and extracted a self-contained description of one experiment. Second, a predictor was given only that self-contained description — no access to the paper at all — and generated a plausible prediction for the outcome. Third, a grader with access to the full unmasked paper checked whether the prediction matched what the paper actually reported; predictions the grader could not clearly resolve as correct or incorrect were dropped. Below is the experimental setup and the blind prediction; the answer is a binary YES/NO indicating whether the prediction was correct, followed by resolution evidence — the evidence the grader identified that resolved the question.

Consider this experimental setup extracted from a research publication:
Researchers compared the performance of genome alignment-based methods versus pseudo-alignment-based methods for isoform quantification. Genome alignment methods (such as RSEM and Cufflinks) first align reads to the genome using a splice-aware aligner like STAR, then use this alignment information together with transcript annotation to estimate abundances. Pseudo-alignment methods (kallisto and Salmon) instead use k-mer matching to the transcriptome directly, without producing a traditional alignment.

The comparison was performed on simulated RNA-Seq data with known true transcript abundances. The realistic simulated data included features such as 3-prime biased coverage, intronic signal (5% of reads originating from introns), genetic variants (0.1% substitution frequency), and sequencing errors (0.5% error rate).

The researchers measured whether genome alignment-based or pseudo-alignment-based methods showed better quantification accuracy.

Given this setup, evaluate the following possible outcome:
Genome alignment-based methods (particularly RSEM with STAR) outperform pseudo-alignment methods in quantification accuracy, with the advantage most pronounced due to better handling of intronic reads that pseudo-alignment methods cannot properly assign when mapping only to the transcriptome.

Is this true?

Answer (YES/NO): NO